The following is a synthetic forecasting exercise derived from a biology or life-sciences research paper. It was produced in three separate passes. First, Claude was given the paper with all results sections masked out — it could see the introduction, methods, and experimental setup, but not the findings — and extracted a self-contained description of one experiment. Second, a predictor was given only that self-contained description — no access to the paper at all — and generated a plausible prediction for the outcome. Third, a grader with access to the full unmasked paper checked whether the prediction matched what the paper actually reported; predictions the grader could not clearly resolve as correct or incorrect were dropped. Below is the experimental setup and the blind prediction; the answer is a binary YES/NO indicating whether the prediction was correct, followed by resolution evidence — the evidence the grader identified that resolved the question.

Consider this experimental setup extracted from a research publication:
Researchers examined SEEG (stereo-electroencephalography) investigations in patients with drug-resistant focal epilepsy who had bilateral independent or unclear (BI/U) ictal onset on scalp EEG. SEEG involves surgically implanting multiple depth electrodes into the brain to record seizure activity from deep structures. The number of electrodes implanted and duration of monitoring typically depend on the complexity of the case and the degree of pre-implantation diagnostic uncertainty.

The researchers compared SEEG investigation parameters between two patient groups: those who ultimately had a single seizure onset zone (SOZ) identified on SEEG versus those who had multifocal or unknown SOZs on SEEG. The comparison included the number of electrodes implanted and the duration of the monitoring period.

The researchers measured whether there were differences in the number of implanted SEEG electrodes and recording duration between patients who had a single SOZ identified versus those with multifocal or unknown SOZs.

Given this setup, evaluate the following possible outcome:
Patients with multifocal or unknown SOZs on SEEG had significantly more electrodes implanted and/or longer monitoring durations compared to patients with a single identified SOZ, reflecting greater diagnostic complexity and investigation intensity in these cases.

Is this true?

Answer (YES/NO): YES